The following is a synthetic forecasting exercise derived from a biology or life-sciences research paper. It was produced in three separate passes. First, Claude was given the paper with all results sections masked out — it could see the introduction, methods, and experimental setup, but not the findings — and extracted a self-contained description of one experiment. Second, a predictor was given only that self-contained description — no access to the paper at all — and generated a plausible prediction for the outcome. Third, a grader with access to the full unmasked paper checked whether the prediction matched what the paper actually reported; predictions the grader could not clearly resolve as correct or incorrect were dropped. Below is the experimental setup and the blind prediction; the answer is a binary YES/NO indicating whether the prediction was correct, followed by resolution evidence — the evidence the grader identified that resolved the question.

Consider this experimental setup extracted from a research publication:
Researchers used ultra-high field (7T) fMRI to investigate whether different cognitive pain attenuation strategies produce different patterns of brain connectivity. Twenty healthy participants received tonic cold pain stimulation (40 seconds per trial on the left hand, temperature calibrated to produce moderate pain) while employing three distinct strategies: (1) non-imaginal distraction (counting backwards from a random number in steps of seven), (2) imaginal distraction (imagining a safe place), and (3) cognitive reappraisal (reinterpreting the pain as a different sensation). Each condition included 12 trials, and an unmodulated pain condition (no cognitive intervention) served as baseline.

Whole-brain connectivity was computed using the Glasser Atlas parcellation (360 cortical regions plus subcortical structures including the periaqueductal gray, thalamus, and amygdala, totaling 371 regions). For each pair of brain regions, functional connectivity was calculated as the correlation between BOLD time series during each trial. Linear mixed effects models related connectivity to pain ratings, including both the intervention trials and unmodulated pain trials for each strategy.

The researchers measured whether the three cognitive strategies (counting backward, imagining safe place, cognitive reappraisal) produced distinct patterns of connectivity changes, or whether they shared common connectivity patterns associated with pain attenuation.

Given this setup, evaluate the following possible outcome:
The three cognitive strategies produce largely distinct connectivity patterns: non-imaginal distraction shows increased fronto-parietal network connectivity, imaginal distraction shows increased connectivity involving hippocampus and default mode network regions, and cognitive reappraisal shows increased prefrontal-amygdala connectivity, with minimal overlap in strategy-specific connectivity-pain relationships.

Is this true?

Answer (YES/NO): NO